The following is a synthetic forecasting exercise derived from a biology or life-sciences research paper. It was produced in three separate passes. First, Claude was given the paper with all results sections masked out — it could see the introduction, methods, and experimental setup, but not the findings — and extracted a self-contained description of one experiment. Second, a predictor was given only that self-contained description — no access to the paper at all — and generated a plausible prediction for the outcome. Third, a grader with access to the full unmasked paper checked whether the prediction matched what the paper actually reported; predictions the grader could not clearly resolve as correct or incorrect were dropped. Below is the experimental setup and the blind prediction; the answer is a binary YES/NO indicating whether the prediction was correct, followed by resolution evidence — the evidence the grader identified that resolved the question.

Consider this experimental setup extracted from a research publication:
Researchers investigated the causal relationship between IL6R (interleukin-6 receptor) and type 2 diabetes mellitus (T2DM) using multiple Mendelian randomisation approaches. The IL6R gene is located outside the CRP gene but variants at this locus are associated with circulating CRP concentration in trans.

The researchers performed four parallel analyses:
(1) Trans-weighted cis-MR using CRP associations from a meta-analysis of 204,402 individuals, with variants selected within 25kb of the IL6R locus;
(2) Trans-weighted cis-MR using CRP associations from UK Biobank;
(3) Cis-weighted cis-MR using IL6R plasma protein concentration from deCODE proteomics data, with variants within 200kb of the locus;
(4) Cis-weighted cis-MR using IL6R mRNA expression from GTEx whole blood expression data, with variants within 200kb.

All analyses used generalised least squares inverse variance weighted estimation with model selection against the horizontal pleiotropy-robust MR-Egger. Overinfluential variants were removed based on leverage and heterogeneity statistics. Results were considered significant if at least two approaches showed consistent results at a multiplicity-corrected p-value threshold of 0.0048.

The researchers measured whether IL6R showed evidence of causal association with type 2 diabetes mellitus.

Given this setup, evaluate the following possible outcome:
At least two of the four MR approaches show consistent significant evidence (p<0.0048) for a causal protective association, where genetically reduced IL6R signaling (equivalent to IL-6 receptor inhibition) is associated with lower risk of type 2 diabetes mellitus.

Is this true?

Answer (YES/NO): NO